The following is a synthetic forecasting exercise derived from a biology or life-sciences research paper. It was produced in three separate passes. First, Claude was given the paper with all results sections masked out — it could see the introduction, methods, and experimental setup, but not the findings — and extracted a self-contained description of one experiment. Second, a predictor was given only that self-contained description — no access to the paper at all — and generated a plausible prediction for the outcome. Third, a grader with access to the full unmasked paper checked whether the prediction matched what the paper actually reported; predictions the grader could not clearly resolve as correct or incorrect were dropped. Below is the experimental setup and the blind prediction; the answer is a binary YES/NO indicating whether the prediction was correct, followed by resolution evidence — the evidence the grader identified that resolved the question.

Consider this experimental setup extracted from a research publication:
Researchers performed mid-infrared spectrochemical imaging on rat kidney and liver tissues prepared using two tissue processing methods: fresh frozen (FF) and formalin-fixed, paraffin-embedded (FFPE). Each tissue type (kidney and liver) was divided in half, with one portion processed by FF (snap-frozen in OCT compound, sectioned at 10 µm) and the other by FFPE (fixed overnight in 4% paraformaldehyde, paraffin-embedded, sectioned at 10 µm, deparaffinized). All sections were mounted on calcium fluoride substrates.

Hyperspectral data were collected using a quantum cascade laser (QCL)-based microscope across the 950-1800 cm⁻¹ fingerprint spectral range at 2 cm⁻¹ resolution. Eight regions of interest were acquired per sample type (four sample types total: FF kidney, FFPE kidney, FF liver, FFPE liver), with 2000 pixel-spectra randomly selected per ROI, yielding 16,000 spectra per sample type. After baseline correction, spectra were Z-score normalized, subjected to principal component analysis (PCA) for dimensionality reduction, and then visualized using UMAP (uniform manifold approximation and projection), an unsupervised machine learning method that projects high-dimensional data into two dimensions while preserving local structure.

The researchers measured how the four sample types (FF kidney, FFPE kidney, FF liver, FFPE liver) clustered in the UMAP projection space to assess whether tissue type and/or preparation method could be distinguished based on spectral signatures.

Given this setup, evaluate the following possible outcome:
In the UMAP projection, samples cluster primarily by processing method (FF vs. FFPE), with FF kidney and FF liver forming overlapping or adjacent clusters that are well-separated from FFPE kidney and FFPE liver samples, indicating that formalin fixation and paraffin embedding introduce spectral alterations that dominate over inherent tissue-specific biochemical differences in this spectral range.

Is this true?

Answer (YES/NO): NO